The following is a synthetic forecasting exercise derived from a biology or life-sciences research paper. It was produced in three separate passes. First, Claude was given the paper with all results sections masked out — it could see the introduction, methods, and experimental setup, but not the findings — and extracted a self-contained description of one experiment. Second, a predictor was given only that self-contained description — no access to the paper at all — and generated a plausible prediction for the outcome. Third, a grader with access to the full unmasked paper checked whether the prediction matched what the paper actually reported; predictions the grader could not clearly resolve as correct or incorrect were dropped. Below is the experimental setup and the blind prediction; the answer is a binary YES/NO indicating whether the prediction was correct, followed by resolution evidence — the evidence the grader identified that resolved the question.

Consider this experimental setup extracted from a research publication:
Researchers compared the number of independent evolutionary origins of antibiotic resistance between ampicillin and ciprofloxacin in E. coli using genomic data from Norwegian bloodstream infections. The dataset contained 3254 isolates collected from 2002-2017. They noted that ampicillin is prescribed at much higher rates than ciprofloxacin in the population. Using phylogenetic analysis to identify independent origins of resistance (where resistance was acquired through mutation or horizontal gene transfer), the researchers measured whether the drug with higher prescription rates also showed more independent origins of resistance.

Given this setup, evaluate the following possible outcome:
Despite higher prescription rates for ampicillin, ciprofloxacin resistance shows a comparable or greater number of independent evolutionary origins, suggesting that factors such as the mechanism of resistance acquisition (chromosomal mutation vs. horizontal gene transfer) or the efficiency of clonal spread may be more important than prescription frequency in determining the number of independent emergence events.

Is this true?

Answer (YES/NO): NO